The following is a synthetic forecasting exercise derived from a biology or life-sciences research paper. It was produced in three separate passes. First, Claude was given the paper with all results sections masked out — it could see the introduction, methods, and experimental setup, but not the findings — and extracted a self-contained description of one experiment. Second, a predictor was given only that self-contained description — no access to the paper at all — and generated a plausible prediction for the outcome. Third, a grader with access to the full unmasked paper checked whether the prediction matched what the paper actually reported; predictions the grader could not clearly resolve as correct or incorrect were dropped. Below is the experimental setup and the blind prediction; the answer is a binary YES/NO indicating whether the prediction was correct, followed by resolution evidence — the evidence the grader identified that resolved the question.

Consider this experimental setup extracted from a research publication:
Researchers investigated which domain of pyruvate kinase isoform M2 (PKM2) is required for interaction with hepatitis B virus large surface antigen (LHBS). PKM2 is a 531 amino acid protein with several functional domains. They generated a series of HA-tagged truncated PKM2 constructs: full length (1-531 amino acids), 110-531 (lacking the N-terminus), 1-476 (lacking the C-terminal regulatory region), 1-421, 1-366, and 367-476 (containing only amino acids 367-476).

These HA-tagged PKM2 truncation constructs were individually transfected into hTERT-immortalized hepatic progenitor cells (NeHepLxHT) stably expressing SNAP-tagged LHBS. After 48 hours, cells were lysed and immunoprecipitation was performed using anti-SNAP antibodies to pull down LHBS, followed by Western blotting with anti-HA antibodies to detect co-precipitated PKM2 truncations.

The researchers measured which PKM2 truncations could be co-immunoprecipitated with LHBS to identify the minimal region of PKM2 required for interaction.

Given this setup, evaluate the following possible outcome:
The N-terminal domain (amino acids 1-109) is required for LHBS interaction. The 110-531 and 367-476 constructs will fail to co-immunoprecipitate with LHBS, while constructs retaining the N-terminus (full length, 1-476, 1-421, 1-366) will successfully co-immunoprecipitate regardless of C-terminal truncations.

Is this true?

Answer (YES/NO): NO